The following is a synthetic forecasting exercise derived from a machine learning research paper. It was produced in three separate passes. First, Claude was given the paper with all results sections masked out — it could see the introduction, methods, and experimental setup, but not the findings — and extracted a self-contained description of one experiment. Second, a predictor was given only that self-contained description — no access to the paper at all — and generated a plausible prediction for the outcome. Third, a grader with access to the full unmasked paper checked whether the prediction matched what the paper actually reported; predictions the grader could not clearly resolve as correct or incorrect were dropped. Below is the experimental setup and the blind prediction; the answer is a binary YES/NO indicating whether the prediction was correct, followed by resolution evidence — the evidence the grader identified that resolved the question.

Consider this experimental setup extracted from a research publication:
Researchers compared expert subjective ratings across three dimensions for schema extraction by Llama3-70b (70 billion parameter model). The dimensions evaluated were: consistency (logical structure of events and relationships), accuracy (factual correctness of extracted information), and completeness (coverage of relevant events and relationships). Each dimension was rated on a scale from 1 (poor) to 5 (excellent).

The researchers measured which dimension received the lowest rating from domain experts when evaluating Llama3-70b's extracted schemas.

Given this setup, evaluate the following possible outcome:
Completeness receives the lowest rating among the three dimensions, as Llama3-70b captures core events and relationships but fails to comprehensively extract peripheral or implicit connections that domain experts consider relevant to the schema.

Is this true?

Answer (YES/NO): NO